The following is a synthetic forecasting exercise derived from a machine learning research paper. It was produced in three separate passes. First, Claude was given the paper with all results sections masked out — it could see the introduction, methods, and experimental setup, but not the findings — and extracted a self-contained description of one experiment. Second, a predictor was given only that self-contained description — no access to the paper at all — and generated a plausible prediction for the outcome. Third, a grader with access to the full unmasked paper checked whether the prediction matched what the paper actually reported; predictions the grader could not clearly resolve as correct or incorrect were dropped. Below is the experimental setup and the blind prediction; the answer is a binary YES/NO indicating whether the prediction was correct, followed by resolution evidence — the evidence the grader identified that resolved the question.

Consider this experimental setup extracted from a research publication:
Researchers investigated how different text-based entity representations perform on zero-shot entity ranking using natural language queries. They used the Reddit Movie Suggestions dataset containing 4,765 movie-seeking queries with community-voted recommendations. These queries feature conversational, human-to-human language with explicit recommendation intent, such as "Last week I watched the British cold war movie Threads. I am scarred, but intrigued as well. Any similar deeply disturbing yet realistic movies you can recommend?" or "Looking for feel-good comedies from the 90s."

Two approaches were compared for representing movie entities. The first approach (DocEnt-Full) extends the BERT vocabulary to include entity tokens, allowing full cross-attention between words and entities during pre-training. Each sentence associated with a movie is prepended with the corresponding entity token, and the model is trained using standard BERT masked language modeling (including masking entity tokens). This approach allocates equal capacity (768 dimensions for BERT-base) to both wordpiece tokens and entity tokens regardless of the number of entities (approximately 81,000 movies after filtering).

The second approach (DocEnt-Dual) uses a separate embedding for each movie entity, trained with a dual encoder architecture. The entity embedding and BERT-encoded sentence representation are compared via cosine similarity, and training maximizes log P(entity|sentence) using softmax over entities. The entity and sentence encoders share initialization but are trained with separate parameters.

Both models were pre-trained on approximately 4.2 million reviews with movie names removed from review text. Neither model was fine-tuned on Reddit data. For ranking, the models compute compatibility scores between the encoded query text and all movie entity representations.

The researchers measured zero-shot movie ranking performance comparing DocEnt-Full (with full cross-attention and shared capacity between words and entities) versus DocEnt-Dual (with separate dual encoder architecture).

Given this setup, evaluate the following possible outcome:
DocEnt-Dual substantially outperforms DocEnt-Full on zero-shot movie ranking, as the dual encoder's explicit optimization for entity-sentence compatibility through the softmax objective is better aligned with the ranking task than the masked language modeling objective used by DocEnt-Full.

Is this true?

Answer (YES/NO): YES